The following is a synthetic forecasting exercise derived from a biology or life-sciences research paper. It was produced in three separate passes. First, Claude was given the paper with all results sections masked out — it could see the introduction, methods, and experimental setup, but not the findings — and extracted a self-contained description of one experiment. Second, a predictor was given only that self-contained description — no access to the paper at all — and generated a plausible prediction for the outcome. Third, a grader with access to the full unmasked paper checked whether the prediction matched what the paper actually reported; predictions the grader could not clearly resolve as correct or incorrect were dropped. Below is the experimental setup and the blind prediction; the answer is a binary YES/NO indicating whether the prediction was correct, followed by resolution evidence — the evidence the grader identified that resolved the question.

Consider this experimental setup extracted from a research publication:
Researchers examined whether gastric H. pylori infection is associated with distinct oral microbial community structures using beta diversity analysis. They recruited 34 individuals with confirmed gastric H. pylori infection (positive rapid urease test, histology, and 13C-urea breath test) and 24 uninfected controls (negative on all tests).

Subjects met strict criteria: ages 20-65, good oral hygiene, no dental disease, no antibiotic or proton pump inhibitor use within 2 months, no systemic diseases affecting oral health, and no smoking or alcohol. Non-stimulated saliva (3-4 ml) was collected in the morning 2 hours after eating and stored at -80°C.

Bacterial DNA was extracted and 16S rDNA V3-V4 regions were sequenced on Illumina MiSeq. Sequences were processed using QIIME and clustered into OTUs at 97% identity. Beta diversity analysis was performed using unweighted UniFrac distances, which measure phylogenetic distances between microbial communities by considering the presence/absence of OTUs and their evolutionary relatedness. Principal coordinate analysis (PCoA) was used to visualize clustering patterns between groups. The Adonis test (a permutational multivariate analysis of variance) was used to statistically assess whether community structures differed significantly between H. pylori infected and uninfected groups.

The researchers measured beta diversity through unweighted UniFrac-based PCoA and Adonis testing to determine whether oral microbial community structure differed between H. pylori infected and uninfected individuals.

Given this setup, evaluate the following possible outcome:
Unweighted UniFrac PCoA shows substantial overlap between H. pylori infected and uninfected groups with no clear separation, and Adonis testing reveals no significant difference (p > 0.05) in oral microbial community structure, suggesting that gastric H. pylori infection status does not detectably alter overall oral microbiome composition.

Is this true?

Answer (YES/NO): NO